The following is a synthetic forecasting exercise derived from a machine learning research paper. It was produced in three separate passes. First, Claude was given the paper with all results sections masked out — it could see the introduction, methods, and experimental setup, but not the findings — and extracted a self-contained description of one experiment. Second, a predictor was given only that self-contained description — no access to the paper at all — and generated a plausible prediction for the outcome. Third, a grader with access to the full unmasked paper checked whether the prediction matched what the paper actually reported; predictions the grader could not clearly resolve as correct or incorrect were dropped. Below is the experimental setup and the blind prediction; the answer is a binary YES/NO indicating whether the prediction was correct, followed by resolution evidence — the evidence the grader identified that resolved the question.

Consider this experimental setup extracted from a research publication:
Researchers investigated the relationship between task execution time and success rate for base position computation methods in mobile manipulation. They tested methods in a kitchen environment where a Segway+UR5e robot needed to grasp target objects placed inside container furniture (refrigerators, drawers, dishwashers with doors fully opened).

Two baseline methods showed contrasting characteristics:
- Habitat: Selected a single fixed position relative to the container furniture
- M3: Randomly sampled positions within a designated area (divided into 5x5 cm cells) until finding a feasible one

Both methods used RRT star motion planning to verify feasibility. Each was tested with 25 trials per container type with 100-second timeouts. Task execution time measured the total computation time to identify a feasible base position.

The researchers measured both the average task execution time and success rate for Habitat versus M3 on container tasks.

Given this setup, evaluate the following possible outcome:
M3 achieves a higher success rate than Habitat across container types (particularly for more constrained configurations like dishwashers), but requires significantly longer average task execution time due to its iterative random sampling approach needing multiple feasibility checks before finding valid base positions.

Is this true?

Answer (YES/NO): NO